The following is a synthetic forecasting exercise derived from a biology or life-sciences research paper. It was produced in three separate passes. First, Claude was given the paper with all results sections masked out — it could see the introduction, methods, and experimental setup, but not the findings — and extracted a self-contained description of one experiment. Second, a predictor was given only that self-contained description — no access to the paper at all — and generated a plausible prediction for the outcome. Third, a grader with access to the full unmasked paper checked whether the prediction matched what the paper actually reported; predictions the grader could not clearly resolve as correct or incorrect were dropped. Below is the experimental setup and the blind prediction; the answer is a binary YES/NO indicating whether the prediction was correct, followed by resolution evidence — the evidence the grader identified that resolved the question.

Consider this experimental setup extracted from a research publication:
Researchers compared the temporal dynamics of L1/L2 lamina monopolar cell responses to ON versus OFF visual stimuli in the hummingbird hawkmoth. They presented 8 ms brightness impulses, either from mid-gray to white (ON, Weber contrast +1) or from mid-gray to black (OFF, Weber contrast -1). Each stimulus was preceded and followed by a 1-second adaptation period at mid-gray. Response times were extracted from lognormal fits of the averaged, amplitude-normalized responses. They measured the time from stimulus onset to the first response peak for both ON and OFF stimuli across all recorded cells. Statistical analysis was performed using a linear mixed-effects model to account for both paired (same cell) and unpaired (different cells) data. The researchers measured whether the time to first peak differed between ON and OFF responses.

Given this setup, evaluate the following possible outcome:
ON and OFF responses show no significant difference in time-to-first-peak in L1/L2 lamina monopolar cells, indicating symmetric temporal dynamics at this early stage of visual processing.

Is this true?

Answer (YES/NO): NO